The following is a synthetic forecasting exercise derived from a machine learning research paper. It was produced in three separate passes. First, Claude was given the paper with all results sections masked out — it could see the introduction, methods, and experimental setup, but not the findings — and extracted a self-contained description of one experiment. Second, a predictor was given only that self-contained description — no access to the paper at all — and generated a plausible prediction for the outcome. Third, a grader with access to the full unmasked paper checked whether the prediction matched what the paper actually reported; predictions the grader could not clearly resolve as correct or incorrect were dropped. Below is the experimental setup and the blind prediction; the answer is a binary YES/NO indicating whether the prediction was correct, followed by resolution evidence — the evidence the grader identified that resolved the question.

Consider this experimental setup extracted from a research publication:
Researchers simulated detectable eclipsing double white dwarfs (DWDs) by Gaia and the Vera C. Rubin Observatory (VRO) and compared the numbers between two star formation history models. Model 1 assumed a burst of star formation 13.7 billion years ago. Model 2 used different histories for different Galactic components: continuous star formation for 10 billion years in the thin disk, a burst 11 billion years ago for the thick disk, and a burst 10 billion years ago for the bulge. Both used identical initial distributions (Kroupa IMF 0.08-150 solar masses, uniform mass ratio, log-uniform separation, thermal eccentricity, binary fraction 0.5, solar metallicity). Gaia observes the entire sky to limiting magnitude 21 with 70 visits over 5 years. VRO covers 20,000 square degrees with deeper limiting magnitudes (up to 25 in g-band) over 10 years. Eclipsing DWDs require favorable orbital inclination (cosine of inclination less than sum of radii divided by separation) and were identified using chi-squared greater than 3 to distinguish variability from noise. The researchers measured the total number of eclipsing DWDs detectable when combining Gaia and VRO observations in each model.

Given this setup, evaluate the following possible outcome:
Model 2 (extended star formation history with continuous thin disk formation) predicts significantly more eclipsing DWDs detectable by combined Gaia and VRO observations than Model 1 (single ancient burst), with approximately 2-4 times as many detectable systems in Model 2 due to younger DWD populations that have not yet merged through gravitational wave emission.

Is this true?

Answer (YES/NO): NO